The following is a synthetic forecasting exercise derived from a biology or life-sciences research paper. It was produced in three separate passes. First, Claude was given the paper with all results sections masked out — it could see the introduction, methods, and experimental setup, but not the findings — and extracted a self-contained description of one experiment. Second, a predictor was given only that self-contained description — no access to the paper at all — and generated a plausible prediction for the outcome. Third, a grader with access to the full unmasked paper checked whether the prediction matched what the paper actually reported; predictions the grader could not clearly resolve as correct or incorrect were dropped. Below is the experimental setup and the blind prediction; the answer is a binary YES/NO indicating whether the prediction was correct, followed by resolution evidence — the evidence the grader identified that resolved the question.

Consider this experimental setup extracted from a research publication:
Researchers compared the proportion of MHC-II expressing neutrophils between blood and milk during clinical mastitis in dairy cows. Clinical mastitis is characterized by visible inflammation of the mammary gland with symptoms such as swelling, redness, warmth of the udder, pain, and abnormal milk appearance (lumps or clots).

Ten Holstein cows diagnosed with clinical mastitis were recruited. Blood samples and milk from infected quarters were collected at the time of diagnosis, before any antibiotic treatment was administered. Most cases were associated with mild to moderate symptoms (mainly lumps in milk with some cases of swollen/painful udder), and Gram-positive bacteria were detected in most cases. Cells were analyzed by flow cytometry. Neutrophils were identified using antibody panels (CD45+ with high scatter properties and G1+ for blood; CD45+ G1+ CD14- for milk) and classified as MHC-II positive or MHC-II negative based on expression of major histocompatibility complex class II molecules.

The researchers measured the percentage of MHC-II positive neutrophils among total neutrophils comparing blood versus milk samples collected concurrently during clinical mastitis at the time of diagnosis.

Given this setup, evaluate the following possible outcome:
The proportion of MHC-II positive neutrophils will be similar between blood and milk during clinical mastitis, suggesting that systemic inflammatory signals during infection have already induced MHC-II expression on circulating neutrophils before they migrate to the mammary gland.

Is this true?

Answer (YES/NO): NO